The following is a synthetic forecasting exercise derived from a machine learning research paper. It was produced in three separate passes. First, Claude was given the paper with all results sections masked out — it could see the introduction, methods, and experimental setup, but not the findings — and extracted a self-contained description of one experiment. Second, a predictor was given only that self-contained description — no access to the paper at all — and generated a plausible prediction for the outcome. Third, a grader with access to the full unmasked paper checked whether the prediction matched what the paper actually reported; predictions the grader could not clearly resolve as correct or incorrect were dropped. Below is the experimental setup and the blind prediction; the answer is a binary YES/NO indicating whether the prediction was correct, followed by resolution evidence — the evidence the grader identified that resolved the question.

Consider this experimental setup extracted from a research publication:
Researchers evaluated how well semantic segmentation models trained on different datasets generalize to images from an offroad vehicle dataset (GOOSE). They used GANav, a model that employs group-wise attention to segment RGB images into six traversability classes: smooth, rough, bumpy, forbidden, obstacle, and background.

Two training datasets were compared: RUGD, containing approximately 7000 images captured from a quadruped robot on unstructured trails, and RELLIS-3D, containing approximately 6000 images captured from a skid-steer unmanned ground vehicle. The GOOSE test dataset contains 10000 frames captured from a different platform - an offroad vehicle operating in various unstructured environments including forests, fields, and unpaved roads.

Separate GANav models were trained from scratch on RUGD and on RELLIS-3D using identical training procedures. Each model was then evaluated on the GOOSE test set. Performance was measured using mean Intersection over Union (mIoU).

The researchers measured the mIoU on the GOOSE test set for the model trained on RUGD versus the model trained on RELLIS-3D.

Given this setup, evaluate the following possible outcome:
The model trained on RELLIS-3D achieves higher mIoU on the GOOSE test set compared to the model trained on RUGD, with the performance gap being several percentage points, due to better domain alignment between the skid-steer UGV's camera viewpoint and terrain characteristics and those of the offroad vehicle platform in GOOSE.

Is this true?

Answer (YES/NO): NO